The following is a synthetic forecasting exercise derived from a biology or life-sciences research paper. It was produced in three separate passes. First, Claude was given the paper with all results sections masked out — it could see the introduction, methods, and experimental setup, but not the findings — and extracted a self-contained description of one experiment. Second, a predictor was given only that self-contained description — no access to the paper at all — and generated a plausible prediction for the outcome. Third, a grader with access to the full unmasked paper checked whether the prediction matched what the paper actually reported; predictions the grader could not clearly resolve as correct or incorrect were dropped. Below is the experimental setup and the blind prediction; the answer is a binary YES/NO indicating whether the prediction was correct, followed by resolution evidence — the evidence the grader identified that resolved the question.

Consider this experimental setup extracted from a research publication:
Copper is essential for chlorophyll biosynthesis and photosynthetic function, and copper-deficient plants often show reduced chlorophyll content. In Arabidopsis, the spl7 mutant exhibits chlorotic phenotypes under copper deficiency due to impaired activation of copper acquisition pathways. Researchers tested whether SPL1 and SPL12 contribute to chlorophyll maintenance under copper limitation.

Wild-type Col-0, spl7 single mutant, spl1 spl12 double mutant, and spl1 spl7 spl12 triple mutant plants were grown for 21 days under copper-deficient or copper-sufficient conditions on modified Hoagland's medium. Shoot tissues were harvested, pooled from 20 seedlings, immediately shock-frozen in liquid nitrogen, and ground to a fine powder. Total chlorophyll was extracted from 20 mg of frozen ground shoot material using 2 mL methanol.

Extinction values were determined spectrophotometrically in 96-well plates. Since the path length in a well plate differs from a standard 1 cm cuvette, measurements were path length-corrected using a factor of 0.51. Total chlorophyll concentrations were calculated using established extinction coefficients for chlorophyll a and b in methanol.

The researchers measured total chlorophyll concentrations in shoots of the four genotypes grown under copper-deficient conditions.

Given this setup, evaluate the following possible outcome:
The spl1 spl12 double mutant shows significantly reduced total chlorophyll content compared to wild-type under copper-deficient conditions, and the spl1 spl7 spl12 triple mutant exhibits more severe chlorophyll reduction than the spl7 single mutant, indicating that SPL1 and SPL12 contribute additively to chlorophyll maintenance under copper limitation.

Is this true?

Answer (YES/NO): NO